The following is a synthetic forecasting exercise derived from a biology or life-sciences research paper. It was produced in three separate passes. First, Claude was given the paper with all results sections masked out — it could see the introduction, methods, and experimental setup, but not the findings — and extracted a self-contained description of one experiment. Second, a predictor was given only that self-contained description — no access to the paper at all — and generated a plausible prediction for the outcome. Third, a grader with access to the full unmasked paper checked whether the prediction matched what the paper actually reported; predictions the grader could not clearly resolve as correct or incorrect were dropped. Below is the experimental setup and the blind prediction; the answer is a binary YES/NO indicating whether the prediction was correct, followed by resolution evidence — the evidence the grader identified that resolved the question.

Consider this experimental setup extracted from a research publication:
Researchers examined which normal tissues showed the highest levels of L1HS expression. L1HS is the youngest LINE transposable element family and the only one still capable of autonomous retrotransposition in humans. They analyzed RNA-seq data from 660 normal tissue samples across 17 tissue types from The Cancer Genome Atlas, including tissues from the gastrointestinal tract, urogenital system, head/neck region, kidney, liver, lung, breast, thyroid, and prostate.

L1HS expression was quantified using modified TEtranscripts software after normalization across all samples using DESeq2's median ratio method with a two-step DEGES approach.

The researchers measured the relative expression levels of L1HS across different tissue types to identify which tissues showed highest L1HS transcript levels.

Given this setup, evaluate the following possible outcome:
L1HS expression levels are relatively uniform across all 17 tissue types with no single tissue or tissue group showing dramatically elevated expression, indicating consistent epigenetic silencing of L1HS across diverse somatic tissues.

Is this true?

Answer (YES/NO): NO